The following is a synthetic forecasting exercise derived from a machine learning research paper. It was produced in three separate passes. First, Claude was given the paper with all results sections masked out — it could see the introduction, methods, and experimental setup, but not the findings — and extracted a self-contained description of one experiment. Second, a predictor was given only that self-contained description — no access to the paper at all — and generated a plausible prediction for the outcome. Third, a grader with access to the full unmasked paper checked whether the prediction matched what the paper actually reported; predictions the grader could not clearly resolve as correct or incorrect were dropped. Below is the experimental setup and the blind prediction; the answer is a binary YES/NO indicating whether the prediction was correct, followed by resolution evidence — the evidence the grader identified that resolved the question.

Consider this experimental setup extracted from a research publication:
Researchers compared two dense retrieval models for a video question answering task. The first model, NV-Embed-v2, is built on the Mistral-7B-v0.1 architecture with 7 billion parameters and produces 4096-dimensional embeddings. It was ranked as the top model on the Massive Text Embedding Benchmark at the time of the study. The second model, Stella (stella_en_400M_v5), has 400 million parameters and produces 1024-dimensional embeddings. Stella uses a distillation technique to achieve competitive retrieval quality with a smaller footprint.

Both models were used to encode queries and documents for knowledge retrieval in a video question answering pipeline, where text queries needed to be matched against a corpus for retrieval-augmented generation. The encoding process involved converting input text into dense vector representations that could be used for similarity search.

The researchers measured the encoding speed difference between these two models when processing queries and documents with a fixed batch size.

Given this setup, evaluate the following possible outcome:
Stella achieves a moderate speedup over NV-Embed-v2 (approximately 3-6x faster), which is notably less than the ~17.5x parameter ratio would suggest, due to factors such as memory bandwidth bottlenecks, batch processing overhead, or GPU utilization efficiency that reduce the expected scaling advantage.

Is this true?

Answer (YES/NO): NO